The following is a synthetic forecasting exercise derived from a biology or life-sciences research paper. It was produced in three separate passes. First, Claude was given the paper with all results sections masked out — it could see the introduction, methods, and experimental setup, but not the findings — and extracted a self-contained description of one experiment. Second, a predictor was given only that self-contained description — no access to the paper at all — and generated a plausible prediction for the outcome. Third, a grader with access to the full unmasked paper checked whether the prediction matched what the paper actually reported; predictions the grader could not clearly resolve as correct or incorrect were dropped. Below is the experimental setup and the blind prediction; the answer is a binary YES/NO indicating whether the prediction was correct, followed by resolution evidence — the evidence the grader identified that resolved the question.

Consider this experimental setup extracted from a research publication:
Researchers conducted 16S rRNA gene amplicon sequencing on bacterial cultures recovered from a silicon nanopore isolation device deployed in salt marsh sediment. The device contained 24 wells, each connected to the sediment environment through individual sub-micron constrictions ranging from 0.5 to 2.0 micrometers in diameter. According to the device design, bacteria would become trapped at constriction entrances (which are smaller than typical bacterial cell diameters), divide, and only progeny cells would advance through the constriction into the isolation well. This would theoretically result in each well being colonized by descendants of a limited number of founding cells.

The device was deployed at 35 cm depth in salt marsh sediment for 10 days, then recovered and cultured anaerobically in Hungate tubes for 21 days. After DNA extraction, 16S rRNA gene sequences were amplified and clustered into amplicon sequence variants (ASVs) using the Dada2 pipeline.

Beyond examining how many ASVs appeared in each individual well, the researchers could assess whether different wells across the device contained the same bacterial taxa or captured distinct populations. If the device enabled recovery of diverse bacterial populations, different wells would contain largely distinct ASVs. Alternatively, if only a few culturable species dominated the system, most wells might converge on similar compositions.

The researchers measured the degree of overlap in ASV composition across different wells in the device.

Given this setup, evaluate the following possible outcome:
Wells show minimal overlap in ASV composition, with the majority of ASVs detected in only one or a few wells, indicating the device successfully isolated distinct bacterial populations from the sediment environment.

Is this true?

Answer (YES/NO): NO